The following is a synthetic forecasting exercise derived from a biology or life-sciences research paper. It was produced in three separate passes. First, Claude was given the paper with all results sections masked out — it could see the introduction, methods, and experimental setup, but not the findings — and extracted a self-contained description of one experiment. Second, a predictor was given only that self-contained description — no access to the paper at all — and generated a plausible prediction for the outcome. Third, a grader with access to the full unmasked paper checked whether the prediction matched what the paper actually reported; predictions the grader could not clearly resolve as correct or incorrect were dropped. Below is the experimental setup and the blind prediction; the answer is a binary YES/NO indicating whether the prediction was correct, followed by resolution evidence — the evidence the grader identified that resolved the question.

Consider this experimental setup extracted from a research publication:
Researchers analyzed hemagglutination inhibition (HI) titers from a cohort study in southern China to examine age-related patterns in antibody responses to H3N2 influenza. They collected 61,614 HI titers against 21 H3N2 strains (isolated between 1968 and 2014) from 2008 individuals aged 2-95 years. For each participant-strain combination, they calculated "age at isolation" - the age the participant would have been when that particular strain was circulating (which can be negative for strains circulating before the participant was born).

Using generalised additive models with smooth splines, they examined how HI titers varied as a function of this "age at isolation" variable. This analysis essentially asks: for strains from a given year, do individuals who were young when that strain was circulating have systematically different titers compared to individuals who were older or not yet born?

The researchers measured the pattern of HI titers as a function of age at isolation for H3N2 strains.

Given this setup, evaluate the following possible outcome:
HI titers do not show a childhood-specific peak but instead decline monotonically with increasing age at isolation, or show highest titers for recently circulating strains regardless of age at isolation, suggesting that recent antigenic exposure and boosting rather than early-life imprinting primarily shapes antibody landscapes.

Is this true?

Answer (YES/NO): NO